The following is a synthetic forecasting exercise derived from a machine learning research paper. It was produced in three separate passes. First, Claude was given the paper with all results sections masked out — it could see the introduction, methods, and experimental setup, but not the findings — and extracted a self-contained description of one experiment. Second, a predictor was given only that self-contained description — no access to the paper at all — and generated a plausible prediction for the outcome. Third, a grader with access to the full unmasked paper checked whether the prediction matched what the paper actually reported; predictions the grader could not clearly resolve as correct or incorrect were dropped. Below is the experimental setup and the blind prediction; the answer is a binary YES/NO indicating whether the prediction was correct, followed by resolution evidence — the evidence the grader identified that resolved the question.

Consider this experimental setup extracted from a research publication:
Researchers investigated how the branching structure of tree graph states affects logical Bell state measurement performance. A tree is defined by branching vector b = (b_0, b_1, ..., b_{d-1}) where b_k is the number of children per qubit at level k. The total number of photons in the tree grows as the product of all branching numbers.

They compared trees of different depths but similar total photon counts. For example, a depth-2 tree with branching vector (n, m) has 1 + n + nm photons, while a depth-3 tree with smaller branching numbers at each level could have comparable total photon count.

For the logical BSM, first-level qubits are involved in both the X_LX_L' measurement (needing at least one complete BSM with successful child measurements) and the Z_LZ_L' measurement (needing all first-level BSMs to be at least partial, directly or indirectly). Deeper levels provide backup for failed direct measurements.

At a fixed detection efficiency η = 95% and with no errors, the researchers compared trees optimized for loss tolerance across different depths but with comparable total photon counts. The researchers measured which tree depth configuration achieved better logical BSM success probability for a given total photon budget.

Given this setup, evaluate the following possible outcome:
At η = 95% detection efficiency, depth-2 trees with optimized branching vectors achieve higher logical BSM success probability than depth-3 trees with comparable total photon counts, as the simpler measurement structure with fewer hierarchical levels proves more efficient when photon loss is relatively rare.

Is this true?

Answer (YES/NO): NO